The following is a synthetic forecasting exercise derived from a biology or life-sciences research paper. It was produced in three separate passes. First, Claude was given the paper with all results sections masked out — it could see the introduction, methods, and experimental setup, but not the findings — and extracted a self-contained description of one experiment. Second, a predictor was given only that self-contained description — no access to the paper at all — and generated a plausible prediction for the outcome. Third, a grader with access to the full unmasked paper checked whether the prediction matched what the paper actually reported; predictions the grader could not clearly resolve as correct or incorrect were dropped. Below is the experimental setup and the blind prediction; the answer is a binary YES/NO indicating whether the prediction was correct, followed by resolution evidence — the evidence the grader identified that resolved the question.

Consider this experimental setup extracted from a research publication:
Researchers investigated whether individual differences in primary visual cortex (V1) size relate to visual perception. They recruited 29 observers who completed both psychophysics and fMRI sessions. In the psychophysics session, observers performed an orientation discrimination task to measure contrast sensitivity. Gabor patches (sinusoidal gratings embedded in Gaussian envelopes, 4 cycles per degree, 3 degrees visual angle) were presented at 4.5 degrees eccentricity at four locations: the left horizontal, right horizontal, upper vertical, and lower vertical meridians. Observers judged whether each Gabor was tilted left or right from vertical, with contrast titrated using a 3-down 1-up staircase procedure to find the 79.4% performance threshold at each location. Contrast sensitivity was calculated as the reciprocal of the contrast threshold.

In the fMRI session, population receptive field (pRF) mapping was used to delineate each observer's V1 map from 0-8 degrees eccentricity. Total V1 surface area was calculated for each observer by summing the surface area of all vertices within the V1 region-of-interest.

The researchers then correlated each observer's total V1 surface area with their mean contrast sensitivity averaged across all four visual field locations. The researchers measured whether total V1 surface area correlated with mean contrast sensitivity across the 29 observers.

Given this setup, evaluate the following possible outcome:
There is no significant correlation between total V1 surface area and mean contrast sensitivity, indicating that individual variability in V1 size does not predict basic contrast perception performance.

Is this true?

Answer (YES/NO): NO